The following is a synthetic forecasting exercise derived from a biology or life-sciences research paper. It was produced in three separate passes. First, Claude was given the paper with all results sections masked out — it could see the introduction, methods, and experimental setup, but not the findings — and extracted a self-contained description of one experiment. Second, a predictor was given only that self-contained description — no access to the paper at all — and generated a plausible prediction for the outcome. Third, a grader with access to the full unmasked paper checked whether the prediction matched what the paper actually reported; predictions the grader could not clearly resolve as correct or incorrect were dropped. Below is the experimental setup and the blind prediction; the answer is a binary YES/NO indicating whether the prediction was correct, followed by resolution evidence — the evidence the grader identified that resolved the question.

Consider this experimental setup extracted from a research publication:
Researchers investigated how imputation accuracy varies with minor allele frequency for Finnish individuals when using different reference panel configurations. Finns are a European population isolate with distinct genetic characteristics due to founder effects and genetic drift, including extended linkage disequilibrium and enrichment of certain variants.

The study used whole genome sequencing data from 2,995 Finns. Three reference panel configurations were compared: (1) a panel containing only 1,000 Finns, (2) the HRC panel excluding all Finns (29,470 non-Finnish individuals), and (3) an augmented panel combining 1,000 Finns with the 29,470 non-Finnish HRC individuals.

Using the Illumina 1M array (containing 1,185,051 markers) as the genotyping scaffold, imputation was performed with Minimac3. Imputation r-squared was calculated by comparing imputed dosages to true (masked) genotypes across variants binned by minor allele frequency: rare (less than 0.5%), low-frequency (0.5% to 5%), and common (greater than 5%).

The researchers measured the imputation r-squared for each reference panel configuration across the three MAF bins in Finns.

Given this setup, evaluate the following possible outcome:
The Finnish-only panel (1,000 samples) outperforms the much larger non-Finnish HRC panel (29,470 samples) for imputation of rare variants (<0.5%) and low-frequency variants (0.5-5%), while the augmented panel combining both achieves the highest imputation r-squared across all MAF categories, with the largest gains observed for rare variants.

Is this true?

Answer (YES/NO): NO